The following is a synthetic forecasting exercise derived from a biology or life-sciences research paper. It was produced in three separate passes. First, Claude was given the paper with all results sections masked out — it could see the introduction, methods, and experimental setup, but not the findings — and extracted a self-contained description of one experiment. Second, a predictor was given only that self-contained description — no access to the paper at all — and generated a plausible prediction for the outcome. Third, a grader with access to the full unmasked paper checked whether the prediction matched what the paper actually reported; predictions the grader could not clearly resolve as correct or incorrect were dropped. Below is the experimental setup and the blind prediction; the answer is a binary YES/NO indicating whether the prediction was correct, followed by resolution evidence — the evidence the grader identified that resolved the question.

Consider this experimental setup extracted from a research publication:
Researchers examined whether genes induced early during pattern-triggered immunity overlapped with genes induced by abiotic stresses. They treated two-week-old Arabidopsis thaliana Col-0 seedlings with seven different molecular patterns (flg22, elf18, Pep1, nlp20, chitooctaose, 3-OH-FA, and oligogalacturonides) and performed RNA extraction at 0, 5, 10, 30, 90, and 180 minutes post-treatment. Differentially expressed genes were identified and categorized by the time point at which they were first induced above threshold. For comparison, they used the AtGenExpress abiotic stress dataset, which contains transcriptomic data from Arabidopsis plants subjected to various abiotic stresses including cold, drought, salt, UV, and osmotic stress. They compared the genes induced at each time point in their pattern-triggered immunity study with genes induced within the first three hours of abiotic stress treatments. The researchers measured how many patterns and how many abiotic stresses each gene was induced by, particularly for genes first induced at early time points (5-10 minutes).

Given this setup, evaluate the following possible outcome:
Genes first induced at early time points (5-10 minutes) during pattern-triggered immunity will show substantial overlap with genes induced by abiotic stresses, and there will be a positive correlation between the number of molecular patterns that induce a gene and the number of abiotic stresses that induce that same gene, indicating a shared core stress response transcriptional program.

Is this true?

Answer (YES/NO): YES